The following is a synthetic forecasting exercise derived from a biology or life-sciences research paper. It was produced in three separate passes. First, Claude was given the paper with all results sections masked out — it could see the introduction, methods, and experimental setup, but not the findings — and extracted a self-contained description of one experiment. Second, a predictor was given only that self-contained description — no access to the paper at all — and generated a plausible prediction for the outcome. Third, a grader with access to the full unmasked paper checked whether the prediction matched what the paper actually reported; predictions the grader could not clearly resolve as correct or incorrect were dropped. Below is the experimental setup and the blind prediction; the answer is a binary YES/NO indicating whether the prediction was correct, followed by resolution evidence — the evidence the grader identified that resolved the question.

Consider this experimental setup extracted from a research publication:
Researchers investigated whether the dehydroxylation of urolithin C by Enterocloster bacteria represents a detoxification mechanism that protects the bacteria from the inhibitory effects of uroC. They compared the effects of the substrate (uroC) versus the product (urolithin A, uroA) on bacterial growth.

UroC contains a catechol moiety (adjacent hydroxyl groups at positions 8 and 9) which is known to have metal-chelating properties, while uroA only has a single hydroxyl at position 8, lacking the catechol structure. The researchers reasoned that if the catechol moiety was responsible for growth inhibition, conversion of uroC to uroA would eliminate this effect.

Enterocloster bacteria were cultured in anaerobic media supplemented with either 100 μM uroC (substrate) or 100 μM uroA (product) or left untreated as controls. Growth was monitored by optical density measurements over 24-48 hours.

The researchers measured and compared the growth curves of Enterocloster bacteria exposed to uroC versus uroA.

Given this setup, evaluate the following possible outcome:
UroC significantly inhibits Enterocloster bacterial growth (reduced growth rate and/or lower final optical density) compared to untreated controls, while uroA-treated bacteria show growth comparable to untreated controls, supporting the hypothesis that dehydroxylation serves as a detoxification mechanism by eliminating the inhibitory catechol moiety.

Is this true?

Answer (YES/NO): NO